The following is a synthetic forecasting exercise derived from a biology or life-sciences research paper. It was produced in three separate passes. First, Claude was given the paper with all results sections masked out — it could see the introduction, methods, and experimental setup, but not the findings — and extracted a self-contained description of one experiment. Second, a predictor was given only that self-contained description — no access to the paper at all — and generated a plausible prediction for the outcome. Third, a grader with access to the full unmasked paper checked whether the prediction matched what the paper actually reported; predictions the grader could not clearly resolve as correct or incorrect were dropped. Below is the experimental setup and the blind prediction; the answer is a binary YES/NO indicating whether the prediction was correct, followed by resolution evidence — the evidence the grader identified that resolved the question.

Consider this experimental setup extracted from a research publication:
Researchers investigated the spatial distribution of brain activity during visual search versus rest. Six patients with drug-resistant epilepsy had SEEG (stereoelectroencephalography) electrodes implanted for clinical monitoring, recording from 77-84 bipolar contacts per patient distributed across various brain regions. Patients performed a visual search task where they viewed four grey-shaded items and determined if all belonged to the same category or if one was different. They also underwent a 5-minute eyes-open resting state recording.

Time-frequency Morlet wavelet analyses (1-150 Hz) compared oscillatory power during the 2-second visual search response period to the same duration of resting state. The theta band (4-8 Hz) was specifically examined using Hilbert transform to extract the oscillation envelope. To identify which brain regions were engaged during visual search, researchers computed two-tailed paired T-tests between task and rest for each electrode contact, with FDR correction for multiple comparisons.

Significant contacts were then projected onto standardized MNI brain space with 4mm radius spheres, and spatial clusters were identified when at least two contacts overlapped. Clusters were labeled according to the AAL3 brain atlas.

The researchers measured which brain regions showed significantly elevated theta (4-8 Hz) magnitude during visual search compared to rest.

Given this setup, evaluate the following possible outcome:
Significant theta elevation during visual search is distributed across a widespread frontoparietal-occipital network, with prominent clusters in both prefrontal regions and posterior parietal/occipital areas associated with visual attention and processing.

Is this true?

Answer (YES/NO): NO